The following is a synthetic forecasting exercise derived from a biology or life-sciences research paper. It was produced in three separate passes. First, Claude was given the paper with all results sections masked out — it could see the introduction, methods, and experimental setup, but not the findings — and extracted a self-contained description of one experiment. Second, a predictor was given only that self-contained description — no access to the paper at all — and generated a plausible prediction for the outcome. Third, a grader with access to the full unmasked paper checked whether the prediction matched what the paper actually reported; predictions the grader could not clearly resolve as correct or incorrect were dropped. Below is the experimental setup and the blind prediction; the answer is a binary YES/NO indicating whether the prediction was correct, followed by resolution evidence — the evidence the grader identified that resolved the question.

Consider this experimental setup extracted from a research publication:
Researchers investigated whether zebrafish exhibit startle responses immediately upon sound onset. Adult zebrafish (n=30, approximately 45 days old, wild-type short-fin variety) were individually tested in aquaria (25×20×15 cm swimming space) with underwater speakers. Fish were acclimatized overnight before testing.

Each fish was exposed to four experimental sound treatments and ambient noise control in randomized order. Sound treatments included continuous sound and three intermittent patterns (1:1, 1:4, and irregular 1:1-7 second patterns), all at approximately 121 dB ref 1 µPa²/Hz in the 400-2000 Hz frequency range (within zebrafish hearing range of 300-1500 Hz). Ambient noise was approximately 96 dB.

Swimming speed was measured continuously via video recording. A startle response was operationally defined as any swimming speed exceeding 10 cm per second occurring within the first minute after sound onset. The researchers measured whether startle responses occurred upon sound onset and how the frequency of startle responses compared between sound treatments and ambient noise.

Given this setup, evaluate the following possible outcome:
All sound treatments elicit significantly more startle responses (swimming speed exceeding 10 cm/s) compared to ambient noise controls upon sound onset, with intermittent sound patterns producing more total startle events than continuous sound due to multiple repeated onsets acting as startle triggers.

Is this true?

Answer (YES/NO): NO